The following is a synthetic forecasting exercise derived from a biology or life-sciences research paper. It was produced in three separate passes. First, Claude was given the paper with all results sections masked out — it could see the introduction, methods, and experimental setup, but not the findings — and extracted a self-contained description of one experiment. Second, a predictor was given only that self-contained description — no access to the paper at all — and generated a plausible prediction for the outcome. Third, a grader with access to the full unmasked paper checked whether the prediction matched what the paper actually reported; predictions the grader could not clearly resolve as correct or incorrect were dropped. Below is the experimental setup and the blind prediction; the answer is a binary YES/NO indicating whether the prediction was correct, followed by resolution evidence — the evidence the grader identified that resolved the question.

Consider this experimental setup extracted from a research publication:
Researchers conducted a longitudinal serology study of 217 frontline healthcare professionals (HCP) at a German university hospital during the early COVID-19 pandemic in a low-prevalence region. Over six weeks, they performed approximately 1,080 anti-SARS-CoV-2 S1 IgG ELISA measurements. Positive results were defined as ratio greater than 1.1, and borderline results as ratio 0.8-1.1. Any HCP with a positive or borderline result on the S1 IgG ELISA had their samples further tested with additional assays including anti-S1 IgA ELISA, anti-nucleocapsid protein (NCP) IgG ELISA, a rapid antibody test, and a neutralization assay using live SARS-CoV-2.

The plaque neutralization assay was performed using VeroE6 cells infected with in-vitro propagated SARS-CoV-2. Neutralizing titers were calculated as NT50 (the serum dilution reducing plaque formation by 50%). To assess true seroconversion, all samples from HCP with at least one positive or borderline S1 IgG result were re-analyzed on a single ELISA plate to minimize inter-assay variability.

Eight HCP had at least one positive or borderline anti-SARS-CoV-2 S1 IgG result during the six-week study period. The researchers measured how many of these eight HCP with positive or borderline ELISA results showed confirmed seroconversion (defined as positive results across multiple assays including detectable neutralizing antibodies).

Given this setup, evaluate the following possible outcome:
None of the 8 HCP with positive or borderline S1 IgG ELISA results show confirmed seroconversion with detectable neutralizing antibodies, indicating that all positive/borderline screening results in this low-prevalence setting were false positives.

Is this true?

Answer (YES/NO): NO